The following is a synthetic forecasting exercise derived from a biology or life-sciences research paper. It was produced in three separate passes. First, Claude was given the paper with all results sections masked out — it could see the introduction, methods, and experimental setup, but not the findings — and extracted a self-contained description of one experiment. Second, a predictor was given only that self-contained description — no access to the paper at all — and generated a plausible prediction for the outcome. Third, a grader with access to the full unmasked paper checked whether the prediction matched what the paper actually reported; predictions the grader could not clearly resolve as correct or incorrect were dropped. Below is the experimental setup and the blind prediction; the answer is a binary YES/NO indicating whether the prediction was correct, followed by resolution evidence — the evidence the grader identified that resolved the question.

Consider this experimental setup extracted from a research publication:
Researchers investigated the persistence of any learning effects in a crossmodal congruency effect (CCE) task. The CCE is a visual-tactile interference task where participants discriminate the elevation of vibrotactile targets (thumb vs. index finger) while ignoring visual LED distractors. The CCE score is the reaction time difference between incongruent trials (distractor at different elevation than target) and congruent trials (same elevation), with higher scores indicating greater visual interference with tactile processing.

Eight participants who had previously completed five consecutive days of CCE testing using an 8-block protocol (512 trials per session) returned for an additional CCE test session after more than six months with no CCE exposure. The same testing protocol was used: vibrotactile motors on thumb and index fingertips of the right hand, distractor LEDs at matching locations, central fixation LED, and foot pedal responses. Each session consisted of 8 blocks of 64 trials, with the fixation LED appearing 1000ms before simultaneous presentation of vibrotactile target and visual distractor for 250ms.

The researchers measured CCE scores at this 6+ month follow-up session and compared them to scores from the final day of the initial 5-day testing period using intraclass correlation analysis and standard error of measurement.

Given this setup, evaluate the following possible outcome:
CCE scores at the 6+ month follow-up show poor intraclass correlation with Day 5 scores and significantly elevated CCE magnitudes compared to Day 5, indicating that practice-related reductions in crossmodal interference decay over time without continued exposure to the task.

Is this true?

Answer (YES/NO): NO